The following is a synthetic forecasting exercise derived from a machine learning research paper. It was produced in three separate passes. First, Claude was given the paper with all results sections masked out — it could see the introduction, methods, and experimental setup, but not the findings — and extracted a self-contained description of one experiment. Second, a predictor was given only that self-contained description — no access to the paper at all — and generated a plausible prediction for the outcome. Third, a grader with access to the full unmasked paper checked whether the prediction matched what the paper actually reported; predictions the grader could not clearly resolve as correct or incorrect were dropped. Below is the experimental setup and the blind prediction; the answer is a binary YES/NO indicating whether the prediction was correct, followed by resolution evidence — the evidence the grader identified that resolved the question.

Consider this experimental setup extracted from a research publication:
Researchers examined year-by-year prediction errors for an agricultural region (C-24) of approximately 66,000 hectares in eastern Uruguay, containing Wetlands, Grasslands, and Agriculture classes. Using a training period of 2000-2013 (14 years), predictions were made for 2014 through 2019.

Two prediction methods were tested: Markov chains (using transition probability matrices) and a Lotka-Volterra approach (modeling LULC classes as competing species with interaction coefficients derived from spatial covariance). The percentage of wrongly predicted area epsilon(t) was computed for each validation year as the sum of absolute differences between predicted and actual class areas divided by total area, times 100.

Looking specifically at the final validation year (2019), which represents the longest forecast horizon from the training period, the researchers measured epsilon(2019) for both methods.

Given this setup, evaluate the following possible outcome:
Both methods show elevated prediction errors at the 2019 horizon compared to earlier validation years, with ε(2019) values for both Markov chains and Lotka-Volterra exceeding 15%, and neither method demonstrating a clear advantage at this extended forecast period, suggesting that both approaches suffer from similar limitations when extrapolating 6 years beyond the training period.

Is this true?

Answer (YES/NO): YES